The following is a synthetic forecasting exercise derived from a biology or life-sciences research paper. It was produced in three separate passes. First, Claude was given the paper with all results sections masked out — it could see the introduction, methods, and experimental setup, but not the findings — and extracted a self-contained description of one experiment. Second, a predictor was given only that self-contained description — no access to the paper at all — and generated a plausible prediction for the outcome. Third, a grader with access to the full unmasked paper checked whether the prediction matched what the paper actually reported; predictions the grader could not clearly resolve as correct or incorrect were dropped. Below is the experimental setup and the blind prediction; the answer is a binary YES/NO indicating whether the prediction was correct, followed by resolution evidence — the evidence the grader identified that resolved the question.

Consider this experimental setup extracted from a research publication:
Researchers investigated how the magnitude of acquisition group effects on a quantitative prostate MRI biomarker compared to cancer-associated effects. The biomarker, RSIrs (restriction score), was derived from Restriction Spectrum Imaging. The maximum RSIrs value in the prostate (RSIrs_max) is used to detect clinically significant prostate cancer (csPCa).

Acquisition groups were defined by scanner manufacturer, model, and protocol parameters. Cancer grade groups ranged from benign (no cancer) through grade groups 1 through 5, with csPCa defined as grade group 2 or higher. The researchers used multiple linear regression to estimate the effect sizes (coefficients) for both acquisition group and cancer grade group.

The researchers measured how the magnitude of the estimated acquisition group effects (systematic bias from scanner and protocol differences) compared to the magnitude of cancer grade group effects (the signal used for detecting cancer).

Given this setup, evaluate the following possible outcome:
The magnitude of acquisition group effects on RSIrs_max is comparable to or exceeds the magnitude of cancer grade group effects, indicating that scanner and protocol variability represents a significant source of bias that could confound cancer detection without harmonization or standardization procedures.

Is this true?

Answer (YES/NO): NO